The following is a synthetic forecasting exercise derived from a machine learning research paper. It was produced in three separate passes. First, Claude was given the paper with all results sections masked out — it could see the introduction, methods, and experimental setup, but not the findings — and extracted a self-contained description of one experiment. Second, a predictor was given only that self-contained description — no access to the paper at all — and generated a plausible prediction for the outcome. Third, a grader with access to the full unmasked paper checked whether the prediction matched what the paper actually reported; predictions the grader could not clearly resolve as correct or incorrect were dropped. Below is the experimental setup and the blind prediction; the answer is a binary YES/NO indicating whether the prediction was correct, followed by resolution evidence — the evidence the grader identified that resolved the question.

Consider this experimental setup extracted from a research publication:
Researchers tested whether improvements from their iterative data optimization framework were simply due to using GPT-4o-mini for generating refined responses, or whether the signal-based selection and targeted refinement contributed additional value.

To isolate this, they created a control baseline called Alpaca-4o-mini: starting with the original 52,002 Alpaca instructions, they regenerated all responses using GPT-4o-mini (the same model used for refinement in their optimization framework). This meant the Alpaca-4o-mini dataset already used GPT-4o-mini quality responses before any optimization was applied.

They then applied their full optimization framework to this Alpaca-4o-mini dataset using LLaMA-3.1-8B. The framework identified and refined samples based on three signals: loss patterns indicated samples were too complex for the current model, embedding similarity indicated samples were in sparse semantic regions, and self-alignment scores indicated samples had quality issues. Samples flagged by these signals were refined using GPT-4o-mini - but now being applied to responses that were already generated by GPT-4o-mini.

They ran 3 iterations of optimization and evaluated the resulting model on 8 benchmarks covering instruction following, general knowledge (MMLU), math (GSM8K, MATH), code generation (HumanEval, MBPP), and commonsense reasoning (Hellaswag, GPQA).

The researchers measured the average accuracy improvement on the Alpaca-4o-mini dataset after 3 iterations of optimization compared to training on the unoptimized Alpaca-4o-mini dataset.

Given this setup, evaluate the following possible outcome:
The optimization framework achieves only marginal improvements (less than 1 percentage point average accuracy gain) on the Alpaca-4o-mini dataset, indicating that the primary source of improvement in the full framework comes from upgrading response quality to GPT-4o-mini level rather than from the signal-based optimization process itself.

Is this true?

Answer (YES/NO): NO